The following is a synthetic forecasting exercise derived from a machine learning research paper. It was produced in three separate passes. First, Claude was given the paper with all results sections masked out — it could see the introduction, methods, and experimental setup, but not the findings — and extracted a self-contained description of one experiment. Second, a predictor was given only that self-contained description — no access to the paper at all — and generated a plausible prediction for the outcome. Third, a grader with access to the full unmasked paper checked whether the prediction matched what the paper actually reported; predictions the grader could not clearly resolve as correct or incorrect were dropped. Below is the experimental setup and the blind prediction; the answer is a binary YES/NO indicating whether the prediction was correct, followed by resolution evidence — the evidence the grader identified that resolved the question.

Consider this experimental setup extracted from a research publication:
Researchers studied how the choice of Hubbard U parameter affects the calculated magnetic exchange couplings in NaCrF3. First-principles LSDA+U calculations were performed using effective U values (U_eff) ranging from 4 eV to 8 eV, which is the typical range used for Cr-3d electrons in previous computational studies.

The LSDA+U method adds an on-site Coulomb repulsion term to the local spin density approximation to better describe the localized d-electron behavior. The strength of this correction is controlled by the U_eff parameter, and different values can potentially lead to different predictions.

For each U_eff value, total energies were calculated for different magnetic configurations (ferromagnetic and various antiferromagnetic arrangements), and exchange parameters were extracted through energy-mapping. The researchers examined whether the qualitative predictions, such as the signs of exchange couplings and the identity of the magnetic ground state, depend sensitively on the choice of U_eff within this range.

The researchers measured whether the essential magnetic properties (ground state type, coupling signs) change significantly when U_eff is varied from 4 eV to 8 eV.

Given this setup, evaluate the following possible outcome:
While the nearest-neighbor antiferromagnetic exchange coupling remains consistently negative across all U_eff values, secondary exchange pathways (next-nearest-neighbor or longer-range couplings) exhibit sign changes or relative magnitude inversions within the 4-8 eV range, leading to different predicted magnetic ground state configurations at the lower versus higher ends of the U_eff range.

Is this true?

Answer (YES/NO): NO